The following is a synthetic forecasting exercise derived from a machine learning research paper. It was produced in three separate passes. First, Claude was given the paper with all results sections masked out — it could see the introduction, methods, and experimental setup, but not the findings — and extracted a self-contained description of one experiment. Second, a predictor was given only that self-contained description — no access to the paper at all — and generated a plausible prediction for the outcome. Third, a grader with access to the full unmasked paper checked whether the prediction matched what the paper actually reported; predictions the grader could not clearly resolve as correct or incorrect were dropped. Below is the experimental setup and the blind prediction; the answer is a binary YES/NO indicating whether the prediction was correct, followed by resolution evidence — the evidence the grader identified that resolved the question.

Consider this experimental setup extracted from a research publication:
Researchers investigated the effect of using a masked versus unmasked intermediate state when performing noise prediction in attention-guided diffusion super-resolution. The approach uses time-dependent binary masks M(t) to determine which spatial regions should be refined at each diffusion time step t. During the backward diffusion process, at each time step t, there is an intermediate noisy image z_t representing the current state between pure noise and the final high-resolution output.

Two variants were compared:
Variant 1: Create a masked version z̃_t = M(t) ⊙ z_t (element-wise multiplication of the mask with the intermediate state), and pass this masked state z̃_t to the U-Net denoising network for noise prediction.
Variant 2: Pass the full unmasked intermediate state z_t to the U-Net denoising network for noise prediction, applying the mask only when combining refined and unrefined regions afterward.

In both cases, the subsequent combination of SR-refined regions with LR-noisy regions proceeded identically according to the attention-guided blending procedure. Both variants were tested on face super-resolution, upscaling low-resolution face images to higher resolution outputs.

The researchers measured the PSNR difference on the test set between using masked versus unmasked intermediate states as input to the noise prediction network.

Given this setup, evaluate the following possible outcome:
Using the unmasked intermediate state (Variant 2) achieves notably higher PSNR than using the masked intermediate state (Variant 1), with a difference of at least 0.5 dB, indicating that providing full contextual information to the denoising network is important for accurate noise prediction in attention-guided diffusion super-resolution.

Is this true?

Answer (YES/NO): NO